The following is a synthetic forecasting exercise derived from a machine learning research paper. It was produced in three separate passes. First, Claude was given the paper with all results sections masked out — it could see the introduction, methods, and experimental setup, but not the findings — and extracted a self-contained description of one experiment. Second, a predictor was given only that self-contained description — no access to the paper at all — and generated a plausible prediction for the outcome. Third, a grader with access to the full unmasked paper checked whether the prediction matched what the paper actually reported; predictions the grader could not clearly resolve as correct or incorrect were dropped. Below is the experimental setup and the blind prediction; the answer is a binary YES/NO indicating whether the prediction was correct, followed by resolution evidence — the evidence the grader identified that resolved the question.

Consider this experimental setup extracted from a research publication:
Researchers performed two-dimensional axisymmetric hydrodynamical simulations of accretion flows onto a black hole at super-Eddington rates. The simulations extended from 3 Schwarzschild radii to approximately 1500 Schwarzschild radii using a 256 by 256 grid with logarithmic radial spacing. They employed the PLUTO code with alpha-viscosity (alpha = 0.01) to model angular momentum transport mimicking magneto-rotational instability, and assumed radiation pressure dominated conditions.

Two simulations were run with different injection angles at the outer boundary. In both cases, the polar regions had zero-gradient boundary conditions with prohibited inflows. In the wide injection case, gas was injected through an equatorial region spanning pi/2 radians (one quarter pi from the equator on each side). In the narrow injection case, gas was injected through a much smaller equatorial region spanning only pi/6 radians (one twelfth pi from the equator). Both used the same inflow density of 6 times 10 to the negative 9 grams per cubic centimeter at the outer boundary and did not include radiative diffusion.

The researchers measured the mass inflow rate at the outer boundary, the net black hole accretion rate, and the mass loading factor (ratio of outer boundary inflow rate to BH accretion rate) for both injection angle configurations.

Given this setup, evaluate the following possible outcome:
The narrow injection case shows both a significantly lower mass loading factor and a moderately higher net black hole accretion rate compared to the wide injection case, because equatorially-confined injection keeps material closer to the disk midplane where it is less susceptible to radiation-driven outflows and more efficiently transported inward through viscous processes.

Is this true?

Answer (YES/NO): NO